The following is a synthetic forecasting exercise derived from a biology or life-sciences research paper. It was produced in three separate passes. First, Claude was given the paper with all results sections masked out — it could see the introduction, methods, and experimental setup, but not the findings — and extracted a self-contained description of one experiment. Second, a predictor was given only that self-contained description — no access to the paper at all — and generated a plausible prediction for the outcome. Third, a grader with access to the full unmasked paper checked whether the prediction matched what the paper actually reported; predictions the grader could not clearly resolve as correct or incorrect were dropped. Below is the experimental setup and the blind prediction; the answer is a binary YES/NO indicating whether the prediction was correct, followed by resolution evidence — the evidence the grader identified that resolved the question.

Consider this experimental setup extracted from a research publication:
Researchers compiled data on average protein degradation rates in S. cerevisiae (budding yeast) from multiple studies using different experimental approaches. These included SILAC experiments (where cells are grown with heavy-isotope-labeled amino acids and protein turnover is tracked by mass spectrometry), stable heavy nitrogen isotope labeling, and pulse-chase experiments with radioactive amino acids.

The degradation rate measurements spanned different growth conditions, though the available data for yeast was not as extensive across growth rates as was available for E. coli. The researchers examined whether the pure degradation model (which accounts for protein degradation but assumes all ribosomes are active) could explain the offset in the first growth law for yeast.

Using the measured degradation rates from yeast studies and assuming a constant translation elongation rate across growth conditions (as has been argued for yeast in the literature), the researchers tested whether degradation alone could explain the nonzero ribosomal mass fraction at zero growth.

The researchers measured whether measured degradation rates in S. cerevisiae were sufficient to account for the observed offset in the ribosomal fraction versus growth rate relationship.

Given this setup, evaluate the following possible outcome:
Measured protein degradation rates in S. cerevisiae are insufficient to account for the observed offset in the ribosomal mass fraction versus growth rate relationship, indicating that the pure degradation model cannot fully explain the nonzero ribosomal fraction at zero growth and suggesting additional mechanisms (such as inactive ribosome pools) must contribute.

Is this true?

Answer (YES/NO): NO